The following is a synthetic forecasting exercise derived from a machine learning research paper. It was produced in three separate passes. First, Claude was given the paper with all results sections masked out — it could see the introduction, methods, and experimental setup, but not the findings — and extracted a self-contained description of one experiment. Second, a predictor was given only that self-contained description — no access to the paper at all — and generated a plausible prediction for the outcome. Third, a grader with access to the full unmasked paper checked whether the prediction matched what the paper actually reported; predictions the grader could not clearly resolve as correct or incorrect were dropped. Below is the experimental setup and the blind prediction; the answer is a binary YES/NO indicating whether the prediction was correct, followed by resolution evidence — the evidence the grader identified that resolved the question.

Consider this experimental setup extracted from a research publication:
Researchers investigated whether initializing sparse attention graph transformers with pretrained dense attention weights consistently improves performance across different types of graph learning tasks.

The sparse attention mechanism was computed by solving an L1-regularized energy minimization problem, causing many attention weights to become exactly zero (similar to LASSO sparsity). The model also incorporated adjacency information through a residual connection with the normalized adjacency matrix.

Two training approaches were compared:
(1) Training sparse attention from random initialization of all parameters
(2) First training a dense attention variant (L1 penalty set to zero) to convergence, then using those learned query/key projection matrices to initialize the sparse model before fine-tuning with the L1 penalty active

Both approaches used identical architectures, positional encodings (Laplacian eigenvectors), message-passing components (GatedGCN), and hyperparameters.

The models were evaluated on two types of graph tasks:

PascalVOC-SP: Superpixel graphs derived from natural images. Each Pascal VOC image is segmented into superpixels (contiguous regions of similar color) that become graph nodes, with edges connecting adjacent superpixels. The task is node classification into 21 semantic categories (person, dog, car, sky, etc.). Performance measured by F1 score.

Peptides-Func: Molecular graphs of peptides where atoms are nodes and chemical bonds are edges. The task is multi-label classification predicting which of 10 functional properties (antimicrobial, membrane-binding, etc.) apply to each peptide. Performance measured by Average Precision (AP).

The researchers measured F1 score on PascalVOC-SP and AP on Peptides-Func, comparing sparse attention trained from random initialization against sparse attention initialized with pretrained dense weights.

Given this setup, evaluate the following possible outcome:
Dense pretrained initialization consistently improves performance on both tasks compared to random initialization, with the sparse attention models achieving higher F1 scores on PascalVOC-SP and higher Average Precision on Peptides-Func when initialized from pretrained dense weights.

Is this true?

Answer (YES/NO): NO